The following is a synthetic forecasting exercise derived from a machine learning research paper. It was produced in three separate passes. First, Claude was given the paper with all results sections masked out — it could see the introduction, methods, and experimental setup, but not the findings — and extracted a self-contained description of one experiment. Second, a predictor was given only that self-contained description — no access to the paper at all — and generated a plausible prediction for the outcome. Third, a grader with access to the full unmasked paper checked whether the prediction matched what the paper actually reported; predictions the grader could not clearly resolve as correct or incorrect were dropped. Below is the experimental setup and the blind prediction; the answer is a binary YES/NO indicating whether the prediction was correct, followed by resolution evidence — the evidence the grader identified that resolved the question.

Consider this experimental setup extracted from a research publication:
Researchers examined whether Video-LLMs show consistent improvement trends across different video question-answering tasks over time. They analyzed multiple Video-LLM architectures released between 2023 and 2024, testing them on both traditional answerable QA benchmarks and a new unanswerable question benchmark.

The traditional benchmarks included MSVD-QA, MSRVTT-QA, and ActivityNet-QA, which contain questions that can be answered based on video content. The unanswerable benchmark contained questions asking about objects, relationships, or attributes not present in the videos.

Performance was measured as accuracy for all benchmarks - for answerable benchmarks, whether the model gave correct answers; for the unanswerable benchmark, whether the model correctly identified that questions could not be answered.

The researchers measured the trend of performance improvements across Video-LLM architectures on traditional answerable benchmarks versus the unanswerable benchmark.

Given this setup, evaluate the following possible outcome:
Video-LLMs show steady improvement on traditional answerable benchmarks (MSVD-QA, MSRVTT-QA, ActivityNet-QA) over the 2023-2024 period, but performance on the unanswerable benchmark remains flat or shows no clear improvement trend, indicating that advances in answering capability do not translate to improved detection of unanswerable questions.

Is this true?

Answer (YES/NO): YES